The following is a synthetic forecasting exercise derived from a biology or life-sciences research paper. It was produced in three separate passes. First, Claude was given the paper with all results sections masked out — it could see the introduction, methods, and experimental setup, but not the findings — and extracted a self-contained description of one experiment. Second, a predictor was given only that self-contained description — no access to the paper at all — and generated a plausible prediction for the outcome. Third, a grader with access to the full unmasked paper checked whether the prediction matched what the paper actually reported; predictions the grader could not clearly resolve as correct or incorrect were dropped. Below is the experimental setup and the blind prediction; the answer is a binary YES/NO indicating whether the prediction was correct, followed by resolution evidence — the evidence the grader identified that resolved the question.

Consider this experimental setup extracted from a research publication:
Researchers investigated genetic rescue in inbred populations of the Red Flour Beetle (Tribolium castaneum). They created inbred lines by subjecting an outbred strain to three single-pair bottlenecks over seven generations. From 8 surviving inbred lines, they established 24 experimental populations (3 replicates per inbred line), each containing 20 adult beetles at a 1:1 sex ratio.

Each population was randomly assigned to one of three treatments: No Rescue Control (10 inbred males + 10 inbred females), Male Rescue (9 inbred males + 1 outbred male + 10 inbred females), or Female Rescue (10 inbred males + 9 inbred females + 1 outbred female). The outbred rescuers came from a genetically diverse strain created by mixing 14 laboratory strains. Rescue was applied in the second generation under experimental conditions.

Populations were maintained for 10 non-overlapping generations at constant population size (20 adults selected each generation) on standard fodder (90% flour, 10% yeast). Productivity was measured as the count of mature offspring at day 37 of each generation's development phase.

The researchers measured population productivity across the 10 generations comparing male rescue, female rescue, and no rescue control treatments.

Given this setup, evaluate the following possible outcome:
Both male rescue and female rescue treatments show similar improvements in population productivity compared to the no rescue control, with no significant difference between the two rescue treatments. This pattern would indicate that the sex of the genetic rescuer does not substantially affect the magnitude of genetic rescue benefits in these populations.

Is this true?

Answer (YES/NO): YES